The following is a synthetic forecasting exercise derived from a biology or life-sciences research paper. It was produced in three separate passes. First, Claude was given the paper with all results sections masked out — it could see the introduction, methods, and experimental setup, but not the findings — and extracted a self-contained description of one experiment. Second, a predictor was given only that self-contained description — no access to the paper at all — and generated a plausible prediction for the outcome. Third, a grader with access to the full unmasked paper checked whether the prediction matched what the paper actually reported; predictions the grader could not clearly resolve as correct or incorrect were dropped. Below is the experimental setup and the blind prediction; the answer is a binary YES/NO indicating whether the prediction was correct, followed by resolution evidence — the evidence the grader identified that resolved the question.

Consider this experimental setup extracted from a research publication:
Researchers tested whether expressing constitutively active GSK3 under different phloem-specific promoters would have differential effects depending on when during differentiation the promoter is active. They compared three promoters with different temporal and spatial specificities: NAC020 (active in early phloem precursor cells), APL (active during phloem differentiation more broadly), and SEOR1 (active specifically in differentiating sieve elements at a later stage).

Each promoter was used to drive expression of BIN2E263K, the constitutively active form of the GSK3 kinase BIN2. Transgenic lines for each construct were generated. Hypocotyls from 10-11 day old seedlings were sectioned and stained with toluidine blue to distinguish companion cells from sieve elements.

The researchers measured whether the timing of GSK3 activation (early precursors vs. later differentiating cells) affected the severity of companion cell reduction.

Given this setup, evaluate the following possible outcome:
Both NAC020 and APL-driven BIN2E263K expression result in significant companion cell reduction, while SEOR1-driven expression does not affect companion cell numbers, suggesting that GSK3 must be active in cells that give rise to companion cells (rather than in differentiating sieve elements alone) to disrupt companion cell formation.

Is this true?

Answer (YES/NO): NO